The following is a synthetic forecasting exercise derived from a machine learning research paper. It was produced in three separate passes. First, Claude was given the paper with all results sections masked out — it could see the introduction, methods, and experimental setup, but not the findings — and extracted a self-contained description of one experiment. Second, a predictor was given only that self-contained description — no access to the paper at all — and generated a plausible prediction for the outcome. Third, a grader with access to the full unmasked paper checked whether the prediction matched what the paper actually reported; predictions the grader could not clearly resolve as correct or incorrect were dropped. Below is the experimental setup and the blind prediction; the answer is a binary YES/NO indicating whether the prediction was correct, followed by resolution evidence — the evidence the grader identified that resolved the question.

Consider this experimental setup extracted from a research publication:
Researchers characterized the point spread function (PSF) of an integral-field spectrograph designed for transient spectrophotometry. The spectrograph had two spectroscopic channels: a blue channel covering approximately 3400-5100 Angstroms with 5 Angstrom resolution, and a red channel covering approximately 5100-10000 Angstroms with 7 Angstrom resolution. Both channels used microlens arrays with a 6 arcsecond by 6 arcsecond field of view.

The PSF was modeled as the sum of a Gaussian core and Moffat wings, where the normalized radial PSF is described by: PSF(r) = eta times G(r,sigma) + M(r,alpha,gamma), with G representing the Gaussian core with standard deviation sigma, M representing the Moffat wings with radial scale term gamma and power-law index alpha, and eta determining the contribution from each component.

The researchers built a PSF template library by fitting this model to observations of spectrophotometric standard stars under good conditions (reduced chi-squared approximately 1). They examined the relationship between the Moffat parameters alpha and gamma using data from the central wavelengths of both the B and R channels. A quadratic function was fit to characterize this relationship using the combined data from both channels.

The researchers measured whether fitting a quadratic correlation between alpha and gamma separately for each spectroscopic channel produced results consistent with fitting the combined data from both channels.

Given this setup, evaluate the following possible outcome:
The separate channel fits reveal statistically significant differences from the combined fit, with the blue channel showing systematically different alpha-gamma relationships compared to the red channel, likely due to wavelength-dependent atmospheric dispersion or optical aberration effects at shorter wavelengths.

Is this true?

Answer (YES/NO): NO